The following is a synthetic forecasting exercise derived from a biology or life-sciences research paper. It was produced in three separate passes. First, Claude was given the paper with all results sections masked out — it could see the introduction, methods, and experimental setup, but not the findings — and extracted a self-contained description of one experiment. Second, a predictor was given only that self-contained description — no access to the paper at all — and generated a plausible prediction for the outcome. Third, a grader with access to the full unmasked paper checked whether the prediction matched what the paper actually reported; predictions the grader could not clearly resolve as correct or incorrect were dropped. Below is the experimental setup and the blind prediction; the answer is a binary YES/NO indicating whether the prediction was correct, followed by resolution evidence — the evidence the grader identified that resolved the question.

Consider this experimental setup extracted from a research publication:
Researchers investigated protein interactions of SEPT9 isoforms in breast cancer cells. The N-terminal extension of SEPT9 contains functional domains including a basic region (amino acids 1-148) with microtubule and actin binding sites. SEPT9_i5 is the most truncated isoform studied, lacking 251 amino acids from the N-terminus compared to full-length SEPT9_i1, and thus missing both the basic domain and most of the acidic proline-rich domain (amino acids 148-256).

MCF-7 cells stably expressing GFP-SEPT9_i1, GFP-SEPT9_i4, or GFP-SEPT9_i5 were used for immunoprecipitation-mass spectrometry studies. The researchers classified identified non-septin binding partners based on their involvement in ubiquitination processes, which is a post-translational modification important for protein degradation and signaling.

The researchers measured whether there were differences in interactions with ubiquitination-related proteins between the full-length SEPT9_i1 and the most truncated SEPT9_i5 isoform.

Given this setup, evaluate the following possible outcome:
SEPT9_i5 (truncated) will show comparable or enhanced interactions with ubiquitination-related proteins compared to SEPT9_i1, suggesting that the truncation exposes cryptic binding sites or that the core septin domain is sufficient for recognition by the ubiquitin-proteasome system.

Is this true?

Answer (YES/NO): YES